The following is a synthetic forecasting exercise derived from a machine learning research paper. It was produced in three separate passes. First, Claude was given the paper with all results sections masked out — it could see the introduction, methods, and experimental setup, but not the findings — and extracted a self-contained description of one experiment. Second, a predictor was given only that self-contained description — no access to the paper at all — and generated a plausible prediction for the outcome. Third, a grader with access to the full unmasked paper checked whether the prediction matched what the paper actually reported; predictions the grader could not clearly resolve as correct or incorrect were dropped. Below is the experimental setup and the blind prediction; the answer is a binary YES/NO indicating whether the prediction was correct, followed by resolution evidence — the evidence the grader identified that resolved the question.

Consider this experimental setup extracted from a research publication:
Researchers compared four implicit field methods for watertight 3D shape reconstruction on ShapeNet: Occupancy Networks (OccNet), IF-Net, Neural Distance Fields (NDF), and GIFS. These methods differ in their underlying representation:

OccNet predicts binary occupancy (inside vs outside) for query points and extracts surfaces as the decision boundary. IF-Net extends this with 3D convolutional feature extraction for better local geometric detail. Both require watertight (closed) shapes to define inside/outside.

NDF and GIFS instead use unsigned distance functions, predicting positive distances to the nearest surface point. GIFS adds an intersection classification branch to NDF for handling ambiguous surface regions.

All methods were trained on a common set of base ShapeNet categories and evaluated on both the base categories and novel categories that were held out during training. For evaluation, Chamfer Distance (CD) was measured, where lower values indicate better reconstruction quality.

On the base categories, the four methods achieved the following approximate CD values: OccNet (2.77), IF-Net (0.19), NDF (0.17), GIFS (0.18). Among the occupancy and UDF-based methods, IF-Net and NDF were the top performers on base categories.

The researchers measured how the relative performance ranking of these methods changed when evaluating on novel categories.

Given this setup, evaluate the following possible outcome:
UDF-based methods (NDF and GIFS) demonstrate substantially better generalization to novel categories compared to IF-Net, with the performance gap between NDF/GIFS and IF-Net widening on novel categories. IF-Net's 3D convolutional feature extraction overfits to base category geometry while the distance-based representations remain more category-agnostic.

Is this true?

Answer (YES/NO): YES